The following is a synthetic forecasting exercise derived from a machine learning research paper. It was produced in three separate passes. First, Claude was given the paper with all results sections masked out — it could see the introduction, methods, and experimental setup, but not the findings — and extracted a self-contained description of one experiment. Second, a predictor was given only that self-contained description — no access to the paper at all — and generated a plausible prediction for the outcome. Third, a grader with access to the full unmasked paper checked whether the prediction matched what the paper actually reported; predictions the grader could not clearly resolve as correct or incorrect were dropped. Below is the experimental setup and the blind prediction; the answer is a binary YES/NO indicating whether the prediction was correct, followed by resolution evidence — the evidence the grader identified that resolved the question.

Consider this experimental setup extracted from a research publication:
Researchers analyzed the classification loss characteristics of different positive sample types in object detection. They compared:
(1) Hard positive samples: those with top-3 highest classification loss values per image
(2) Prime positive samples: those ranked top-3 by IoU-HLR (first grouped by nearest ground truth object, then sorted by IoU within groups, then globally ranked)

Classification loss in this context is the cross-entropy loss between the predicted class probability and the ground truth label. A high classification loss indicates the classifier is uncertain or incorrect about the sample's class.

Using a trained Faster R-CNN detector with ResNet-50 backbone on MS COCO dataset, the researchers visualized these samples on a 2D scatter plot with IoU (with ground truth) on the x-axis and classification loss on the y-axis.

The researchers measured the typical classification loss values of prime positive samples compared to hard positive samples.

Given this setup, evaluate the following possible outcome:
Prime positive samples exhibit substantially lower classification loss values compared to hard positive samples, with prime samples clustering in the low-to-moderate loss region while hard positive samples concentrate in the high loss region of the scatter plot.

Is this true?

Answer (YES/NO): YES